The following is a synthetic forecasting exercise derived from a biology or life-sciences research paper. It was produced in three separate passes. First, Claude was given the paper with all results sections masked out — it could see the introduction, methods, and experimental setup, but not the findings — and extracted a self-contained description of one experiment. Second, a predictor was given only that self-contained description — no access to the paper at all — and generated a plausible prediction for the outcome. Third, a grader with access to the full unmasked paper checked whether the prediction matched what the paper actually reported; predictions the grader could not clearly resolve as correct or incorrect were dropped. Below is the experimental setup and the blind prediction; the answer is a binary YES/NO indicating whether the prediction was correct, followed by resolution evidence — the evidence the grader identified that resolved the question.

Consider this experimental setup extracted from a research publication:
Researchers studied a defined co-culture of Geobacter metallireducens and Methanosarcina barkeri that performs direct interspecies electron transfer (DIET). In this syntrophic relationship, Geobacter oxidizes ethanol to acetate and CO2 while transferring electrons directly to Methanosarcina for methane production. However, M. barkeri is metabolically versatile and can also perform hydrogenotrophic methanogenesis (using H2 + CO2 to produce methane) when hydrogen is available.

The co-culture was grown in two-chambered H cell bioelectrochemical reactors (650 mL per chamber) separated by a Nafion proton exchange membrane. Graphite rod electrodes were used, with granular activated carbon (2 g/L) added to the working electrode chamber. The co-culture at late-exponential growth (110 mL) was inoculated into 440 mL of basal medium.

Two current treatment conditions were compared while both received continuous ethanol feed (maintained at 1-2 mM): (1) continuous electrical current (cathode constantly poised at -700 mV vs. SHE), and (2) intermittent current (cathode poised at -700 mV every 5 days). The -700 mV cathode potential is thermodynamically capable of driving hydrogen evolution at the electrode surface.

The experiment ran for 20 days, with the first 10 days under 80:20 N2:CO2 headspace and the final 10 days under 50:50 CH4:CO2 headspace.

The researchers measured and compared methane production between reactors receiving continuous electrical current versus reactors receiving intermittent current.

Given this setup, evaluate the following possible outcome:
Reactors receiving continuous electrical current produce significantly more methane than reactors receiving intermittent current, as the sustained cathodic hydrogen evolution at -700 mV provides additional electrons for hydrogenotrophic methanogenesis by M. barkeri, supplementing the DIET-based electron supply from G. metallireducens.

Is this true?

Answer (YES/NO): NO